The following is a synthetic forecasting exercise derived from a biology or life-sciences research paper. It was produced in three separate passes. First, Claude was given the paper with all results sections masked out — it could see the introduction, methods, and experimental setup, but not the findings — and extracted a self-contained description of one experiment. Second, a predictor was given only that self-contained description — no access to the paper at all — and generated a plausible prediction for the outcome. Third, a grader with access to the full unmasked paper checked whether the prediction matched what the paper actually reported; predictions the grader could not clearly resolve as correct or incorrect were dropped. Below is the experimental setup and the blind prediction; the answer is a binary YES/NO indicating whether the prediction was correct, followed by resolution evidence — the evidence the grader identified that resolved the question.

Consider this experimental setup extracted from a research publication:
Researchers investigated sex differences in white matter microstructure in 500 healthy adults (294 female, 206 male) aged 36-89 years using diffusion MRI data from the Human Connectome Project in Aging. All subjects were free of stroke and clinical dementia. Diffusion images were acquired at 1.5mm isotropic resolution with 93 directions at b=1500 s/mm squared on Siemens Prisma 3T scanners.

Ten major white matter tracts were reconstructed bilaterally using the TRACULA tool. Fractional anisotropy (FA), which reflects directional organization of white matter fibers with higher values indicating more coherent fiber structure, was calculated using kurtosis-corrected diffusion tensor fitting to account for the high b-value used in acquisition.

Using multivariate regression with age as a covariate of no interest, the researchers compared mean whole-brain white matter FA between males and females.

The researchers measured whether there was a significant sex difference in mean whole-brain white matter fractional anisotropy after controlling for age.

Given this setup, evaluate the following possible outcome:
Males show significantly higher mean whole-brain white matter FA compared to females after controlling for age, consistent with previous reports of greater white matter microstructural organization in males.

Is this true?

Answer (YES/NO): NO